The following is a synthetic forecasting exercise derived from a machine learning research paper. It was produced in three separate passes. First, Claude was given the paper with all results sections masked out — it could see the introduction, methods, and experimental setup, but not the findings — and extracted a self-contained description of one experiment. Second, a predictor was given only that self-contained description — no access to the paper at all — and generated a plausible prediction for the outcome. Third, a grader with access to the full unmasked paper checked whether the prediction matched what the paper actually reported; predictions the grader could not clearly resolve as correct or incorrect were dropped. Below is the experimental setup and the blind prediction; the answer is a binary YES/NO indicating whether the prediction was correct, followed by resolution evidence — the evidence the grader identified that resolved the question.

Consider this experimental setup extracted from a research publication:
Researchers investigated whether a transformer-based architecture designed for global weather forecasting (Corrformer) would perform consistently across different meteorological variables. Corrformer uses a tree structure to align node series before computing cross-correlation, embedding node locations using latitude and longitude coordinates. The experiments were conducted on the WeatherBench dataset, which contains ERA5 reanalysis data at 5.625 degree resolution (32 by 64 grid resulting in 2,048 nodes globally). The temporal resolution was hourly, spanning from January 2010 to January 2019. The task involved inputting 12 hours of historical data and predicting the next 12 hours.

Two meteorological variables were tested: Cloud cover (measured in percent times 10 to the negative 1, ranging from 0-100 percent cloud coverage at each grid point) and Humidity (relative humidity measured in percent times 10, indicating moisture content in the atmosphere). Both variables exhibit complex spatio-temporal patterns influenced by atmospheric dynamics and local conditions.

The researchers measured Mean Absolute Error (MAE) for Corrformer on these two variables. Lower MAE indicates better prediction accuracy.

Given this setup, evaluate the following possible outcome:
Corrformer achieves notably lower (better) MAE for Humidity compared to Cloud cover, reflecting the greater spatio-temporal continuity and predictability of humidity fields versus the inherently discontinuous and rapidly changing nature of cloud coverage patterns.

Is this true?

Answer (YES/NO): NO